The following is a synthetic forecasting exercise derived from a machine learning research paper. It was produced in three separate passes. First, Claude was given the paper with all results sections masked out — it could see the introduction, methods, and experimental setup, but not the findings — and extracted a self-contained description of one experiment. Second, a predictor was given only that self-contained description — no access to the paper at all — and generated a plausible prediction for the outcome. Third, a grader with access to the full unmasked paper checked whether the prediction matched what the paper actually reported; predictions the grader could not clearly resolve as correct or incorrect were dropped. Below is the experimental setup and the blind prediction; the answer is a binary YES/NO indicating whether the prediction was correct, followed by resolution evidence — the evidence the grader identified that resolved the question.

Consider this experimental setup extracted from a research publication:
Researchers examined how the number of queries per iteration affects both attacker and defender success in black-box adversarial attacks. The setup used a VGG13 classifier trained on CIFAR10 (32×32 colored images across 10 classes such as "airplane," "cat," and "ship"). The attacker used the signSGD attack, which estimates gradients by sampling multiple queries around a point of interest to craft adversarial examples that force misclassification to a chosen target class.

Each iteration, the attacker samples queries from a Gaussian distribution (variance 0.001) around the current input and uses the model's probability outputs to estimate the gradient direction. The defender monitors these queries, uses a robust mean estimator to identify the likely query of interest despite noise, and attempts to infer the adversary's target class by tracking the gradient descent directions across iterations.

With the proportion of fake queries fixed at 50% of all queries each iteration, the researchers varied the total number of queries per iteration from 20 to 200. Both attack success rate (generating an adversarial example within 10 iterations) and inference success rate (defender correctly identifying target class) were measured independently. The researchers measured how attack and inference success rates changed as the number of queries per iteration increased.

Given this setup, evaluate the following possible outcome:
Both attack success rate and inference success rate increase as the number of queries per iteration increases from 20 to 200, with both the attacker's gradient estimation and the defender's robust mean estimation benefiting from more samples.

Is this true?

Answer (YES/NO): YES